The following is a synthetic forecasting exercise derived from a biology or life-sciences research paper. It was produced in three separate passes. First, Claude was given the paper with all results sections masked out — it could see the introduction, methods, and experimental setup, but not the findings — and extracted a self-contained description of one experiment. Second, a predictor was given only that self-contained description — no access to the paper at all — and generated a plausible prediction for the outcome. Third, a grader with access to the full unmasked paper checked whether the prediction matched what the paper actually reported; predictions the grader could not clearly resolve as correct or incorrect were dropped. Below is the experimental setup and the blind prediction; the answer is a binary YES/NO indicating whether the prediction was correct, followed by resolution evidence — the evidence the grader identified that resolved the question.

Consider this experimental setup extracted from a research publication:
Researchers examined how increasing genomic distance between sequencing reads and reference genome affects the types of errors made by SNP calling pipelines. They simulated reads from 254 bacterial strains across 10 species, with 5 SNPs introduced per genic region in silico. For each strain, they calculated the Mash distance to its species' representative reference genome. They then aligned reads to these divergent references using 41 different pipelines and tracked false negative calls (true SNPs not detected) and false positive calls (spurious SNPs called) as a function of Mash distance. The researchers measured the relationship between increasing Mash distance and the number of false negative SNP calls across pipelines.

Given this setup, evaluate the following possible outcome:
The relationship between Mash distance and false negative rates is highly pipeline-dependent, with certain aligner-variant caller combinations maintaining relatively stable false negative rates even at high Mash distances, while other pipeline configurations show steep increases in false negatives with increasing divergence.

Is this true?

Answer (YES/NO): NO